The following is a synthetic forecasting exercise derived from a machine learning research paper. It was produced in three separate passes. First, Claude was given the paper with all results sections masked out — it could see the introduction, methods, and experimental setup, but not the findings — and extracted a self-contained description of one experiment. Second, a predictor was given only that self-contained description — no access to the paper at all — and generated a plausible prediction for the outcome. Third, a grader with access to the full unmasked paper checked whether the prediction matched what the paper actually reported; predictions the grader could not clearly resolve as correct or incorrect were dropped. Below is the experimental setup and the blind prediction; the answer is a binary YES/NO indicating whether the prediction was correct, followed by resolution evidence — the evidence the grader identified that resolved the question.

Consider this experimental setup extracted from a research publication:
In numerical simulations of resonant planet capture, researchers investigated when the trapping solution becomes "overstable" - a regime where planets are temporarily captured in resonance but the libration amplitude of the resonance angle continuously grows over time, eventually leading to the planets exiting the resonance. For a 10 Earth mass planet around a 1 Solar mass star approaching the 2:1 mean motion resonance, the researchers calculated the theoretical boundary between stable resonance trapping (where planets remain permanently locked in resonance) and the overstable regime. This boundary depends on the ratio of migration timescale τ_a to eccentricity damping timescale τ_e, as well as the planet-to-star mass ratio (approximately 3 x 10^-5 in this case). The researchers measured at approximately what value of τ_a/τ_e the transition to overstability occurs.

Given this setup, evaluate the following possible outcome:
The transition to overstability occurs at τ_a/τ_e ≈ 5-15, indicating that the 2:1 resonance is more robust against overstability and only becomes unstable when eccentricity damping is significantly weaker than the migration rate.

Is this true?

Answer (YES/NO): NO